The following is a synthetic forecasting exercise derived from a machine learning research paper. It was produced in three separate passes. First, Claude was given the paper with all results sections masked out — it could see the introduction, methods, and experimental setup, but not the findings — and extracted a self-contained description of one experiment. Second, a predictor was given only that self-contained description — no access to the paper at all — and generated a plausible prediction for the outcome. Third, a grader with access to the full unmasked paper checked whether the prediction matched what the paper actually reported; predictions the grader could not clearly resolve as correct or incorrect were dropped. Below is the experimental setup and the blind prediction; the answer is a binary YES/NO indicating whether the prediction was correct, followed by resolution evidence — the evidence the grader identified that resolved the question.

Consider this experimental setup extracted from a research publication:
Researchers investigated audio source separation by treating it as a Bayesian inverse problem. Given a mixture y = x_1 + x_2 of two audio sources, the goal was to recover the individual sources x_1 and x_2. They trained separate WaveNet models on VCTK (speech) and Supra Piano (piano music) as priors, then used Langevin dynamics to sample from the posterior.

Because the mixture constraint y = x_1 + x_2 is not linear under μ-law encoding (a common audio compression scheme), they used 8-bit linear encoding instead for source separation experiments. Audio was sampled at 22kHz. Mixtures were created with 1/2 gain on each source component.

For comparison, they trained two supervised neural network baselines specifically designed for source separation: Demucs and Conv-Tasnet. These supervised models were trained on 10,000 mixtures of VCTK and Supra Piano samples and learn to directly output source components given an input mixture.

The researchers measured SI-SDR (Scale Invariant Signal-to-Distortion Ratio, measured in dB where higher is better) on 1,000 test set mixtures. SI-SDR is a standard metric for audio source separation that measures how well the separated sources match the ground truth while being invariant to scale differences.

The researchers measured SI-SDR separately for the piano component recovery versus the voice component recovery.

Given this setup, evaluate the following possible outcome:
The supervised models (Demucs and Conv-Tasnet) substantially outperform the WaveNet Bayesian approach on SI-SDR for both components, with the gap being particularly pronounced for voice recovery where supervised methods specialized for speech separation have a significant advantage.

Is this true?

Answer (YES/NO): NO